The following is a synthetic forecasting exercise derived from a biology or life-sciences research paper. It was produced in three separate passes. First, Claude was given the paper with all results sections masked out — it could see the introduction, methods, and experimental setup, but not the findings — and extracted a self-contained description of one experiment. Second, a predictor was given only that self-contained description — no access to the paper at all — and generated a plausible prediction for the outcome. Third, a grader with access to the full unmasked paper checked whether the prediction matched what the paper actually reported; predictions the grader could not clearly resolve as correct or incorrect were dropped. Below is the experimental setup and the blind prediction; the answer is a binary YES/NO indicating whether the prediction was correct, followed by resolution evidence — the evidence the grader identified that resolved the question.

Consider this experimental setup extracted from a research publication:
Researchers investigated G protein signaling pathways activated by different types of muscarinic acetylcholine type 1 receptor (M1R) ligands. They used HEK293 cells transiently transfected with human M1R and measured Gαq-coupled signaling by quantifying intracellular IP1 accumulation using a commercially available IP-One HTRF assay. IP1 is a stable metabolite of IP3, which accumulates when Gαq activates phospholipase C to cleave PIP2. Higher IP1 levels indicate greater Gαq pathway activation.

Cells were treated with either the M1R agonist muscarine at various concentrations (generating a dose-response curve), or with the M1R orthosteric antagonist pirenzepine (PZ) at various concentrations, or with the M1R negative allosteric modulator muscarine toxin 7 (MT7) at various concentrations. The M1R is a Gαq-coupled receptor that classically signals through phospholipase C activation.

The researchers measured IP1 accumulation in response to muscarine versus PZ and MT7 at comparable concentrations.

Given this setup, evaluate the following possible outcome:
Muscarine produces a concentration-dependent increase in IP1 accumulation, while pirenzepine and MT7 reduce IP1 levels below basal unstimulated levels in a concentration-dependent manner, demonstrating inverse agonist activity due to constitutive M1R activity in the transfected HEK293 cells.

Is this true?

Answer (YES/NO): NO